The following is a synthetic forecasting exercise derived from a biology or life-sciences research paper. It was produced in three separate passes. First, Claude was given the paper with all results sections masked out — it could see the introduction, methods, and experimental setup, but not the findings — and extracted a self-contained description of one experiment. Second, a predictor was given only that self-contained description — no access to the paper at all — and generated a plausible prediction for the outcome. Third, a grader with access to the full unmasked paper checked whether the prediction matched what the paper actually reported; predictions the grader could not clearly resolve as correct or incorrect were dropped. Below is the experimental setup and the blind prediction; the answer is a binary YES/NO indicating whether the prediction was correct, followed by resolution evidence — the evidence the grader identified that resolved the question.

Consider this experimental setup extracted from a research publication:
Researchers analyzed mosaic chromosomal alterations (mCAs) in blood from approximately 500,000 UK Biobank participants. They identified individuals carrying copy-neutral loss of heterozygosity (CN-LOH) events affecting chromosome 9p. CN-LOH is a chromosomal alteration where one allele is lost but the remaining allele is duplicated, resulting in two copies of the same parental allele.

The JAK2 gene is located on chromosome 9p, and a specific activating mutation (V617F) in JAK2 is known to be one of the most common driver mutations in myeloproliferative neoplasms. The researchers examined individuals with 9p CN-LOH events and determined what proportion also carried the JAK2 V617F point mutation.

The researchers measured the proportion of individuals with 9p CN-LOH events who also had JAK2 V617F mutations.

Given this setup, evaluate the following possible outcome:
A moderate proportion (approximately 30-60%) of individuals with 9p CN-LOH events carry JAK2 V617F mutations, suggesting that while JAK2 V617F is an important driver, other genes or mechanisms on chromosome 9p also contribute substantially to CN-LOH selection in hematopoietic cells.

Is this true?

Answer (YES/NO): YES